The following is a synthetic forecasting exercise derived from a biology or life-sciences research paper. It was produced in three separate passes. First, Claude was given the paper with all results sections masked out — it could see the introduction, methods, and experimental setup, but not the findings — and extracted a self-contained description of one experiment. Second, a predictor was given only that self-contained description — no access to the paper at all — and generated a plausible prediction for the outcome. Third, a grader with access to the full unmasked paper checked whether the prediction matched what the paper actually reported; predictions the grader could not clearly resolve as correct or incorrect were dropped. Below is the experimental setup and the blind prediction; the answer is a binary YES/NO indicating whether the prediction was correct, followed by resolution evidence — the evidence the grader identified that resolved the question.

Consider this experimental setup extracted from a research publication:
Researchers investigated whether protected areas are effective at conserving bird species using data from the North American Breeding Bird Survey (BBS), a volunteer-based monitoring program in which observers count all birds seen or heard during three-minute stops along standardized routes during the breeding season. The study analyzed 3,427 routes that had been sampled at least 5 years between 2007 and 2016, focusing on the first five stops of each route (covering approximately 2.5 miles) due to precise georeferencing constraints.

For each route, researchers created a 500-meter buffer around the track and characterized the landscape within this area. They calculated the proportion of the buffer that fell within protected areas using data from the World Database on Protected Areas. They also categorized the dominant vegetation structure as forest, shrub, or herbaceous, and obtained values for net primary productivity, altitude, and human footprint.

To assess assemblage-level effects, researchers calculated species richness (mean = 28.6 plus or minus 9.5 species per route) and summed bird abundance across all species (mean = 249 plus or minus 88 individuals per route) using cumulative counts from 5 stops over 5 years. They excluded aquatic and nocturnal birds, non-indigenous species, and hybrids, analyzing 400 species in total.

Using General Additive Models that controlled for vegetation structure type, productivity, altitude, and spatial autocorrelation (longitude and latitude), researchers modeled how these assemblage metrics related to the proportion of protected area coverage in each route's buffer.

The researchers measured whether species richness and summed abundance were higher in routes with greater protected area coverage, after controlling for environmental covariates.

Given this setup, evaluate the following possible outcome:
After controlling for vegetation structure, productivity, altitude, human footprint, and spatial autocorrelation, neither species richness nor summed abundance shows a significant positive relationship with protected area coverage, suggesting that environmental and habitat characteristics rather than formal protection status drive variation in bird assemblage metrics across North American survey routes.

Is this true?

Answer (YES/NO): YES